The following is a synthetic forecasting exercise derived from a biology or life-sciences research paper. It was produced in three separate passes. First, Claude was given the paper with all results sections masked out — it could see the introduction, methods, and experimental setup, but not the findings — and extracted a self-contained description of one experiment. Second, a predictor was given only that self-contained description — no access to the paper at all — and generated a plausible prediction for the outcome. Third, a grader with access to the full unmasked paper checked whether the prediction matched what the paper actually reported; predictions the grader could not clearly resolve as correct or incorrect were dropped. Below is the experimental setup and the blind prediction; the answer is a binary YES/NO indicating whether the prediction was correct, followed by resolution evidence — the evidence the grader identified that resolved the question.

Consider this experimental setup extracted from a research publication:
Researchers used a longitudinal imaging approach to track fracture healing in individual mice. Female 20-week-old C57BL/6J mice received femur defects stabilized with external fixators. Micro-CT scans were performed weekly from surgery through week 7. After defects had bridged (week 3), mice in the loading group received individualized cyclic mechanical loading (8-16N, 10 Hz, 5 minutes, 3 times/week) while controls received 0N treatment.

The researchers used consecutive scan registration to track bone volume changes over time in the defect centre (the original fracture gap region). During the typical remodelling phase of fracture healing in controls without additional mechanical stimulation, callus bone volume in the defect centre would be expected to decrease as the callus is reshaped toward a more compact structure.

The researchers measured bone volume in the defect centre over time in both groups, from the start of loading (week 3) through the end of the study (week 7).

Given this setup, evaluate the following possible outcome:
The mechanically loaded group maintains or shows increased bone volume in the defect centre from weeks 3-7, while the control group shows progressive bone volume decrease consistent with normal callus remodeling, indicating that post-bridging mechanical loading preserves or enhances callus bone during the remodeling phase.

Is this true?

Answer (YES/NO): YES